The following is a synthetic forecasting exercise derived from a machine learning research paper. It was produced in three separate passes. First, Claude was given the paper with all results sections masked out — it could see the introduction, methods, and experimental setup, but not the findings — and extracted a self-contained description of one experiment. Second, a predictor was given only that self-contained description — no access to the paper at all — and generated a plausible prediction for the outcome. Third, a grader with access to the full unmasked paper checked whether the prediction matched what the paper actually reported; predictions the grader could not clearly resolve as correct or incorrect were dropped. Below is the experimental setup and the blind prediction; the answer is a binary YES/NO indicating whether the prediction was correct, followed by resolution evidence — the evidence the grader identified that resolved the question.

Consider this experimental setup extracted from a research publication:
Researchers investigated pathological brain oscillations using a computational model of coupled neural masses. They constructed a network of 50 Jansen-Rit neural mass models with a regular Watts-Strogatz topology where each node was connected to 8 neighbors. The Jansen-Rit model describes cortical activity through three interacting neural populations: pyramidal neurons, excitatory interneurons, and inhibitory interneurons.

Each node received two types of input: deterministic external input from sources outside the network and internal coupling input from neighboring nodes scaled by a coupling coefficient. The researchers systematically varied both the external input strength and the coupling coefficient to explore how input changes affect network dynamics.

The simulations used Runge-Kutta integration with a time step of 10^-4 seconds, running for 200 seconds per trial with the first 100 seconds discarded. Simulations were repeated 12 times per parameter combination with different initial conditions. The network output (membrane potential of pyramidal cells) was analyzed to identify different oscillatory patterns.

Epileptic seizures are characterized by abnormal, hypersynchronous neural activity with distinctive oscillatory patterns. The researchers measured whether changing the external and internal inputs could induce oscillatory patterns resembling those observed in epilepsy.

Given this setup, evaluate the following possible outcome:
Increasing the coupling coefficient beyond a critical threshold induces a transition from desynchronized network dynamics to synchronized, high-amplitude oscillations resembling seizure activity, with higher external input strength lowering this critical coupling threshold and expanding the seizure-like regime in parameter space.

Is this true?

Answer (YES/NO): NO